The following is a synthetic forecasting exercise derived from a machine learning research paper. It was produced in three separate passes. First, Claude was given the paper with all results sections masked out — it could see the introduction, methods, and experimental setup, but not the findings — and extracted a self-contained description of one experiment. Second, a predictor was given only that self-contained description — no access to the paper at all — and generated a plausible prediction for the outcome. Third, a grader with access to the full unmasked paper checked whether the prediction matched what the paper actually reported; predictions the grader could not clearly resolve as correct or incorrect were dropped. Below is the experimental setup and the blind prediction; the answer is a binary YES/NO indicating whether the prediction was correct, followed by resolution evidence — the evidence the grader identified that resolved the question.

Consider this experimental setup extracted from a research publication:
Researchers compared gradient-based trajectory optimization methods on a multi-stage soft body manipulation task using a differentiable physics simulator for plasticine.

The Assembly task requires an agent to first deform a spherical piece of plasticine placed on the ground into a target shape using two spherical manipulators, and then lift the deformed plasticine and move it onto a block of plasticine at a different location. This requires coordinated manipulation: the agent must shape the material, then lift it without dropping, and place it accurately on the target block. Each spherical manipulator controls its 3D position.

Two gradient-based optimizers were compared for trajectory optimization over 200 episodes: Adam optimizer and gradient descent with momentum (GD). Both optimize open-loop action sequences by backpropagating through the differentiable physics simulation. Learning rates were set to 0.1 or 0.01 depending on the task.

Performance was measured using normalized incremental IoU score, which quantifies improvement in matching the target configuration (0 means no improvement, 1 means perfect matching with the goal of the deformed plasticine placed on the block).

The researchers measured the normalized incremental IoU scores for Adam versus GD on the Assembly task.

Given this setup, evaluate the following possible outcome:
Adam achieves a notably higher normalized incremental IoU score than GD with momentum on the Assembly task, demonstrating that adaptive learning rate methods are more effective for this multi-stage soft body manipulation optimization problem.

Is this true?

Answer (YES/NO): YES